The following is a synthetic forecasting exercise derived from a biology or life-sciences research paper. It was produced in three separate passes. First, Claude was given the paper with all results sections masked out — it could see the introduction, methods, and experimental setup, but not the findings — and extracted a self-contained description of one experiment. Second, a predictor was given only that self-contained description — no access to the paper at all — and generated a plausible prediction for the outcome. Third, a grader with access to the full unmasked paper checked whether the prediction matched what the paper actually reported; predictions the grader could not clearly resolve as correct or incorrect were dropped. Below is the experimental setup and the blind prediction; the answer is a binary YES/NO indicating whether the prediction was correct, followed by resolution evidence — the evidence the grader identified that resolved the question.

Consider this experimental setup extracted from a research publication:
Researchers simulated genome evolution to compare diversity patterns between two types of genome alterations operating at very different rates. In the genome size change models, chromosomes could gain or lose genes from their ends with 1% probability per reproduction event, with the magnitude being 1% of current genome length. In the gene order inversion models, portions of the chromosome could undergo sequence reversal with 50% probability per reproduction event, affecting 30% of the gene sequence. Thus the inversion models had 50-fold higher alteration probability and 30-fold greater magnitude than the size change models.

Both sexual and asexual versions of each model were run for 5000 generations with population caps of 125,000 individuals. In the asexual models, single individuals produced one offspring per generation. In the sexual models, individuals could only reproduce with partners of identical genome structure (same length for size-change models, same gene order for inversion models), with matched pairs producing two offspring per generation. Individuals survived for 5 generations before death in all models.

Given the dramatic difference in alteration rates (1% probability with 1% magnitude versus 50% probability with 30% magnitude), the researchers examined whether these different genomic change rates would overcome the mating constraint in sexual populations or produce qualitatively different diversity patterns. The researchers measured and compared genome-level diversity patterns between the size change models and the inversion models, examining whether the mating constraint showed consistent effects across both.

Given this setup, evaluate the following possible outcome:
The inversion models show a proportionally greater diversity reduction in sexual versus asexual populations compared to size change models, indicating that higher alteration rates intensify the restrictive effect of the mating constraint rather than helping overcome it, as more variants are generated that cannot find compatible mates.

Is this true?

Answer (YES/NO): YES